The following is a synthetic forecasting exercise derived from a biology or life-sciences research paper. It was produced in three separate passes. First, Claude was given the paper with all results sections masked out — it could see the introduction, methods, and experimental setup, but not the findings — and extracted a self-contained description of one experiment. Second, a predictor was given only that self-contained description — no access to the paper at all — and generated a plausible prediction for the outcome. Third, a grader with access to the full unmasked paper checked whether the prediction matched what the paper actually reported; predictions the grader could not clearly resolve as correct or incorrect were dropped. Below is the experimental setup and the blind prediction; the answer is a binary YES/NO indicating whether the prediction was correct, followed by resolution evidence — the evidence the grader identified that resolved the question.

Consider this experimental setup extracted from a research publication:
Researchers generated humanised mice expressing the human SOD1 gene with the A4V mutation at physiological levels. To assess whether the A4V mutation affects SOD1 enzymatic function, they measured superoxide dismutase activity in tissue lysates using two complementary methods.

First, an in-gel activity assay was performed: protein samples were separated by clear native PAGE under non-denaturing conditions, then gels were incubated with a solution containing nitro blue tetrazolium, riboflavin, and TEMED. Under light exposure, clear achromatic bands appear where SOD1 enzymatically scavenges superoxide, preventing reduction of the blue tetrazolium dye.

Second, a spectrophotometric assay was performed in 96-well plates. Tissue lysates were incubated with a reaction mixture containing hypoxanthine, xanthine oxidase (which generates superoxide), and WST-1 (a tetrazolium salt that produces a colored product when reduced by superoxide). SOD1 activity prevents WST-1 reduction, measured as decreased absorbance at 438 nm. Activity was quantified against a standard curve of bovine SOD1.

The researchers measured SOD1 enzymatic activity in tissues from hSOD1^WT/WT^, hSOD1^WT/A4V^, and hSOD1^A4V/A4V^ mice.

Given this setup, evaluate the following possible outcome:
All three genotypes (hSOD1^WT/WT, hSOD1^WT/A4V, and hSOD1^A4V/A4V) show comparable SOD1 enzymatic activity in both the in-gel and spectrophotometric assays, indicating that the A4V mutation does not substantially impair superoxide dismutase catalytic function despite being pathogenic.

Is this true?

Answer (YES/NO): NO